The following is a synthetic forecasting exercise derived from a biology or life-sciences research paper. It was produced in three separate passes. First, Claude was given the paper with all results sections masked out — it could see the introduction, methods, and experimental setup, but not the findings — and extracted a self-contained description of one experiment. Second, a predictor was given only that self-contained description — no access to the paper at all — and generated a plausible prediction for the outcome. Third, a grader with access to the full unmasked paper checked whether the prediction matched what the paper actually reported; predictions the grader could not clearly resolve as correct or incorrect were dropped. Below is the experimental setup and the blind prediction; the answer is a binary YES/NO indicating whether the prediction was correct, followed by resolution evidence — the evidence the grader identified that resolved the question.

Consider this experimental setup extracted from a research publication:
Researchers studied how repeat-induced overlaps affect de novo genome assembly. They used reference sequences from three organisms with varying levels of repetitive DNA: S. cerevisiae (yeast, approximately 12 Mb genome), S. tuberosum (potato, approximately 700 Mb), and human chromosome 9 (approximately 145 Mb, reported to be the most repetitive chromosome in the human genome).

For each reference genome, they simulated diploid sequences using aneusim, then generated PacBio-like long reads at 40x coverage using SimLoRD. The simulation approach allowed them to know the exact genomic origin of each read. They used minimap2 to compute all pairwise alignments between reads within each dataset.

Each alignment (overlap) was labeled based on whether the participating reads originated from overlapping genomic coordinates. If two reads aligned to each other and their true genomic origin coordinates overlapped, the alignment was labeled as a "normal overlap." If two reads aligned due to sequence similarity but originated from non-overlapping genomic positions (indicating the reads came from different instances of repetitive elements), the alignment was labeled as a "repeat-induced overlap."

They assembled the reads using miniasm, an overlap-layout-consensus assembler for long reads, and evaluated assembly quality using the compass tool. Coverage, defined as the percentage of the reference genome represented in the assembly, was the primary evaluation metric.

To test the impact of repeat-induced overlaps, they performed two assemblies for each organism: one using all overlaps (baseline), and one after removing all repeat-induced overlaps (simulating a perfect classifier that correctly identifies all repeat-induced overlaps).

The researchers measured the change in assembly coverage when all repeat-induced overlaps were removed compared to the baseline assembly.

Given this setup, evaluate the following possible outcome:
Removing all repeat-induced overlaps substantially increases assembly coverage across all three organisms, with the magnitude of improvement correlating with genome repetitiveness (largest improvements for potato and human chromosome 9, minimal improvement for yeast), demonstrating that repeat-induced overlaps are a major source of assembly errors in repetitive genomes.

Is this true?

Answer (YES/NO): NO